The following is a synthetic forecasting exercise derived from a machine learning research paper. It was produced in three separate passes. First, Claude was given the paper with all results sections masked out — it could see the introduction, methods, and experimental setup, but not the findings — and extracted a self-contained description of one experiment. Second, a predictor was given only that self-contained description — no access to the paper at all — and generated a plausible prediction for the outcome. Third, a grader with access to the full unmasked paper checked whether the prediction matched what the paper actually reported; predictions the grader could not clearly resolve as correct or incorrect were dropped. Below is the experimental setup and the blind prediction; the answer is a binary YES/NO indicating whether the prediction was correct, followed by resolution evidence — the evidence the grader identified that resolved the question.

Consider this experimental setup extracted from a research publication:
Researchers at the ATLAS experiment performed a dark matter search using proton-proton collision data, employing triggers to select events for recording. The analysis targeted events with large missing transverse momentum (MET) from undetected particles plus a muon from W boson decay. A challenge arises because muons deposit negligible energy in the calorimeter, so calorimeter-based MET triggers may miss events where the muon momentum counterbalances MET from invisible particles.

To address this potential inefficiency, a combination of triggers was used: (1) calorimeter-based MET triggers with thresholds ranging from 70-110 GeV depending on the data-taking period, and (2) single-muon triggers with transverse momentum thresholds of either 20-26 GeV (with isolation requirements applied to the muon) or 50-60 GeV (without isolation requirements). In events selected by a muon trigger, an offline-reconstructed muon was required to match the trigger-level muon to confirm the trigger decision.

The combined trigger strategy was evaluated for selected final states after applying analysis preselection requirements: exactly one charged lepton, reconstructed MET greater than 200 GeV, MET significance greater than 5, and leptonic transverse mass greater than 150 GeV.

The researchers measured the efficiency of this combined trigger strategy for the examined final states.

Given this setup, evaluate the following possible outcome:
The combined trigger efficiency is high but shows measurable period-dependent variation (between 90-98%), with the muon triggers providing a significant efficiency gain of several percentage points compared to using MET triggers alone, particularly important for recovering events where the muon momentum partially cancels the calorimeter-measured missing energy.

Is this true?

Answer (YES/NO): NO